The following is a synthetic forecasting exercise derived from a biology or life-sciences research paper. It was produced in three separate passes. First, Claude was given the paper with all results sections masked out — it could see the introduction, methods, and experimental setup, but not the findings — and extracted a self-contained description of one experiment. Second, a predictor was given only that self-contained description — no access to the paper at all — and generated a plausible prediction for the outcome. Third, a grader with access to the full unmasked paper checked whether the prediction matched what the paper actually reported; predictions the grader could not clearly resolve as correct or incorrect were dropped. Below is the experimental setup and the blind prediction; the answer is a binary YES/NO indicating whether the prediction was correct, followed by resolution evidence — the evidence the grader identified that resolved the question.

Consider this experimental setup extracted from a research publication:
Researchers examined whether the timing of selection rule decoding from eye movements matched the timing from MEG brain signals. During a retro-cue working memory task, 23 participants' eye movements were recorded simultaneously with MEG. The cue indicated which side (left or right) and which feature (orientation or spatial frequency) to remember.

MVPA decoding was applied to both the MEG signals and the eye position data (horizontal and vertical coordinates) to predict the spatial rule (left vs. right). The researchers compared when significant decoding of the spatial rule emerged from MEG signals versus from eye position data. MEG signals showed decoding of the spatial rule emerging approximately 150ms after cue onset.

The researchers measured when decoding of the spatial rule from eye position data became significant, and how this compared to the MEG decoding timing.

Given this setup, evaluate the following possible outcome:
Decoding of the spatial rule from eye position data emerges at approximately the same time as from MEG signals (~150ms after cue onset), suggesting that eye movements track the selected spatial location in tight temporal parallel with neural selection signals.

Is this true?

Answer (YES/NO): NO